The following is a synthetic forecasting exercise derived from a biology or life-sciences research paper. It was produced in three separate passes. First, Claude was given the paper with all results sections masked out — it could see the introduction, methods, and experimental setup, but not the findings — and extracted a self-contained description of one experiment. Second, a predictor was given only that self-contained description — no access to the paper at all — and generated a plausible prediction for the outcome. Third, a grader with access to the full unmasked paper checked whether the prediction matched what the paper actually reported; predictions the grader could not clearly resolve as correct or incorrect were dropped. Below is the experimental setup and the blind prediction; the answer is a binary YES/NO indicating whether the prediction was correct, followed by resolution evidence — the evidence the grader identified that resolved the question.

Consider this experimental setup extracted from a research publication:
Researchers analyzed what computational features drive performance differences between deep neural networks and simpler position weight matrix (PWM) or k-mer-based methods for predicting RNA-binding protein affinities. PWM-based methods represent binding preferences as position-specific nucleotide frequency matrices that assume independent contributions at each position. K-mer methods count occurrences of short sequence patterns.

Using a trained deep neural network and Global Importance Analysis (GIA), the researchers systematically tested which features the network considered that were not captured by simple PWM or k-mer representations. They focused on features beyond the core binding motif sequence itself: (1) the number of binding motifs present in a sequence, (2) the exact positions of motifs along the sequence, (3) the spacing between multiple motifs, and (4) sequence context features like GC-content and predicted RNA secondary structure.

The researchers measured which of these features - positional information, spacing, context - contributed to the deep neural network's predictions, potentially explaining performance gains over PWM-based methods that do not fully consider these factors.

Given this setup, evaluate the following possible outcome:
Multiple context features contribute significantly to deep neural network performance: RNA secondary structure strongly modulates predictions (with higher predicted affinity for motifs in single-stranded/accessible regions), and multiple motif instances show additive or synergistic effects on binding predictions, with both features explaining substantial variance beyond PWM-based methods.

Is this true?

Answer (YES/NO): NO